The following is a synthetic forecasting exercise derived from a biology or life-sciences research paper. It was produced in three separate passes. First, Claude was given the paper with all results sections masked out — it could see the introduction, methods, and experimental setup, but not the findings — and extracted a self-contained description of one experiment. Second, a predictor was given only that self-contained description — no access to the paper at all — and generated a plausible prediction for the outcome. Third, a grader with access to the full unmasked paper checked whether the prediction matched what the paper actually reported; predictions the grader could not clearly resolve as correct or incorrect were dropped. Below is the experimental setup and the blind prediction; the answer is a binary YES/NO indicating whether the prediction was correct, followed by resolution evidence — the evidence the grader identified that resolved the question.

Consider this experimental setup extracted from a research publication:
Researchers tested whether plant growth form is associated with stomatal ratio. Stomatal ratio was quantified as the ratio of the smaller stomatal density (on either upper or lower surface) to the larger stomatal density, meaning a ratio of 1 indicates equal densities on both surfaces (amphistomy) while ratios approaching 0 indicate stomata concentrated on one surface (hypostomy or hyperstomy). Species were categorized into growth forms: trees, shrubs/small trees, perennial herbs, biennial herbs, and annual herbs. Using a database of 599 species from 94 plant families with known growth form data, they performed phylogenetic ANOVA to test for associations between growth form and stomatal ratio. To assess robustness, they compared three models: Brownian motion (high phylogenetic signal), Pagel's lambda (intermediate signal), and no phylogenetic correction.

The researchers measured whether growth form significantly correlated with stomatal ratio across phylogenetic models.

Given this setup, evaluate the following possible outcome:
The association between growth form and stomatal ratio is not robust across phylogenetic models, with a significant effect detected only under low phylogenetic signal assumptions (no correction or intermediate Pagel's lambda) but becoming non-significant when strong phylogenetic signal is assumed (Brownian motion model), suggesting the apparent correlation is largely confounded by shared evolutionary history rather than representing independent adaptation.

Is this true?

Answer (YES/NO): NO